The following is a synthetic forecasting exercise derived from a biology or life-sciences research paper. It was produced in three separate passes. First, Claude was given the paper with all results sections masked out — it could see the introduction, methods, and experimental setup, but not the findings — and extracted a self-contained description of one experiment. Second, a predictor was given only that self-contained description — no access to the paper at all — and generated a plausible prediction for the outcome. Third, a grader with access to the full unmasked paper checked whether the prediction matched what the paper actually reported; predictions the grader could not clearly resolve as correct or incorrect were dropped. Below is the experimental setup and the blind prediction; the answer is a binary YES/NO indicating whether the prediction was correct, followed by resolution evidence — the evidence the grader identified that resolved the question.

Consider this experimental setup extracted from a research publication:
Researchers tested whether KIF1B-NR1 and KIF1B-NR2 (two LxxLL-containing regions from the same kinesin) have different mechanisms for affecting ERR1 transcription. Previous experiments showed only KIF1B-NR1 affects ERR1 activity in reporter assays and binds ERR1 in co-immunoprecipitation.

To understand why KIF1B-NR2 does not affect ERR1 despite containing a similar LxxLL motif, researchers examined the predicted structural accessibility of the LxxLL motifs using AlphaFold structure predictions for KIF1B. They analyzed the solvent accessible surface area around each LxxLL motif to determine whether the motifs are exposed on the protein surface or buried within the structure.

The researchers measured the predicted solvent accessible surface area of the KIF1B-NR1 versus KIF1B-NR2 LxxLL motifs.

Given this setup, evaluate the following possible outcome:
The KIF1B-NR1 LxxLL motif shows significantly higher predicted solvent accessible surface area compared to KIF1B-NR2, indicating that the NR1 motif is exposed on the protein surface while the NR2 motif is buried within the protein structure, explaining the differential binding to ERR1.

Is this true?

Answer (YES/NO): YES